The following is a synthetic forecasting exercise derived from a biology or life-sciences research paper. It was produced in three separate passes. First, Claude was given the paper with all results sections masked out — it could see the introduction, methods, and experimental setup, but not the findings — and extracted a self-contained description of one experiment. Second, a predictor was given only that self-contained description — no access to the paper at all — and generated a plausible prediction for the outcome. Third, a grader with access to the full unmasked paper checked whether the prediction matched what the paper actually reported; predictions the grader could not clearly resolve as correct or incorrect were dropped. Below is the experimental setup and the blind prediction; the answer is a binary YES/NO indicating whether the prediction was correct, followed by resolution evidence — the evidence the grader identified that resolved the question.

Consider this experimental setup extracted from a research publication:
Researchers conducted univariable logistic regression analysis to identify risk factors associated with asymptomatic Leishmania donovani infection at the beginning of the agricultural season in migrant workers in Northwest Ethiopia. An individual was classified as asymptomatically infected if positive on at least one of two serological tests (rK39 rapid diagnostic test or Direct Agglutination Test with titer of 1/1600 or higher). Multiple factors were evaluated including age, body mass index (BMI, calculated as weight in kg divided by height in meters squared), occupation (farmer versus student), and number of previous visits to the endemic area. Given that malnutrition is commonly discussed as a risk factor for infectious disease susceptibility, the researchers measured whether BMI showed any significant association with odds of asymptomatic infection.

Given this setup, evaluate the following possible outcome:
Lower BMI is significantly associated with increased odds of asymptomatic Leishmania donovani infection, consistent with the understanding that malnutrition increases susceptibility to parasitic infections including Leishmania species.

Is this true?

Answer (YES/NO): NO